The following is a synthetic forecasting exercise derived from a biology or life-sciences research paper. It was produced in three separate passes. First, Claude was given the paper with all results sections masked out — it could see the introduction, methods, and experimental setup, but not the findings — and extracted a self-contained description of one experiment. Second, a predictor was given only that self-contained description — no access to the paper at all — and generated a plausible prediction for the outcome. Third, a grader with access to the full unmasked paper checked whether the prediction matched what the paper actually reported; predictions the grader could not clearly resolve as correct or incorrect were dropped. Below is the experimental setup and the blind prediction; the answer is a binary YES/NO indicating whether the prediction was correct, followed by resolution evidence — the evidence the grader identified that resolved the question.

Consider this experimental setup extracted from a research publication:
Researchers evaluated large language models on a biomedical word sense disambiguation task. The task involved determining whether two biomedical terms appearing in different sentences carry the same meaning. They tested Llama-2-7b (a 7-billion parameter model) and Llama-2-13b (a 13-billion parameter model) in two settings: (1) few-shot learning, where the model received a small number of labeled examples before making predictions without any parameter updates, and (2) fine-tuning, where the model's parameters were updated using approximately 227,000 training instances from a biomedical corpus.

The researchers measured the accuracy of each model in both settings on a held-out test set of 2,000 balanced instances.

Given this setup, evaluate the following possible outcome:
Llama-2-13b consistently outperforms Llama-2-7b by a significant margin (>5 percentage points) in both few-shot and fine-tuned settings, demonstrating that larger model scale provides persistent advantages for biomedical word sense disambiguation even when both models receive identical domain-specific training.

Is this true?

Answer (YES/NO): NO